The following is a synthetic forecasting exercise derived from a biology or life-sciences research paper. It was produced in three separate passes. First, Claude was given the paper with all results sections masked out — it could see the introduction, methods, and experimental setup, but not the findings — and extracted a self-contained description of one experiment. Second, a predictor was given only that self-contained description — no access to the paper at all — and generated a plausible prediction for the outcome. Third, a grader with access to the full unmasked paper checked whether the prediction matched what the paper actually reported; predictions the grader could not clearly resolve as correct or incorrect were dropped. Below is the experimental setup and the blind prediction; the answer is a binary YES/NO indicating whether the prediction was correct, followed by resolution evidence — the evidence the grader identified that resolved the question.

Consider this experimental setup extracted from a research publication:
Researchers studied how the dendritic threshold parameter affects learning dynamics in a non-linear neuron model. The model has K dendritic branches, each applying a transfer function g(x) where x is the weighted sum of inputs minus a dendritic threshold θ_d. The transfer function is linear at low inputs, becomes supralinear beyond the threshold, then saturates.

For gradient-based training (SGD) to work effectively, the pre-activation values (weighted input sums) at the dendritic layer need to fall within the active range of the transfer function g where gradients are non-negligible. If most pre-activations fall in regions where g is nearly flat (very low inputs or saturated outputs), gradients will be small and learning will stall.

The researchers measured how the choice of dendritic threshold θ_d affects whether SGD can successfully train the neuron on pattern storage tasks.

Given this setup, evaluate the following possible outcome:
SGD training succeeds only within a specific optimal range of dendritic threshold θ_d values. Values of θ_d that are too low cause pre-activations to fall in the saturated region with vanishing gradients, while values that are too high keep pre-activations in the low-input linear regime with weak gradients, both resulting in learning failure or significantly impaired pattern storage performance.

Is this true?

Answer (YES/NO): NO